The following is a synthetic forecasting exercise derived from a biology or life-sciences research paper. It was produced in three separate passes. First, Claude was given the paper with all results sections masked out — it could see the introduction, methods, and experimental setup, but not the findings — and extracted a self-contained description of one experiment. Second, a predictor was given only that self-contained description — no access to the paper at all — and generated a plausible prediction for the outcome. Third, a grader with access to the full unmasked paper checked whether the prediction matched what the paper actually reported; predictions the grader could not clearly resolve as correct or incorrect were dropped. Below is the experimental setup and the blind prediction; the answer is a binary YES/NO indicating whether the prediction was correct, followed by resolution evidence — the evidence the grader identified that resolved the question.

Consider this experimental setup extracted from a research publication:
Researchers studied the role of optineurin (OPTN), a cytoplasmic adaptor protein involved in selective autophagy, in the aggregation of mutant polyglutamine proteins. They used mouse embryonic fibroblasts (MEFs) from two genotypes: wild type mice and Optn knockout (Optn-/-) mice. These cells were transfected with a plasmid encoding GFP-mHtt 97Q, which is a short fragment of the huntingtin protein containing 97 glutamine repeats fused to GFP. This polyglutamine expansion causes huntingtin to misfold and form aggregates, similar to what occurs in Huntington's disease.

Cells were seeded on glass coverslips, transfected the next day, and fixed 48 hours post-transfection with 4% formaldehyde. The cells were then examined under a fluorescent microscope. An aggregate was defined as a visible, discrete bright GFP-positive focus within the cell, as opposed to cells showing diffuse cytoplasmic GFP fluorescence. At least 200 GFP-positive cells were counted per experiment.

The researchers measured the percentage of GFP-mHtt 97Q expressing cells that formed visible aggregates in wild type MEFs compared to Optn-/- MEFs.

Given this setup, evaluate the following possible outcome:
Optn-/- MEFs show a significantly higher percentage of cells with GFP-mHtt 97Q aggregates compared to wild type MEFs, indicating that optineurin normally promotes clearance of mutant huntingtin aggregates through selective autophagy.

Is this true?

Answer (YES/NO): NO